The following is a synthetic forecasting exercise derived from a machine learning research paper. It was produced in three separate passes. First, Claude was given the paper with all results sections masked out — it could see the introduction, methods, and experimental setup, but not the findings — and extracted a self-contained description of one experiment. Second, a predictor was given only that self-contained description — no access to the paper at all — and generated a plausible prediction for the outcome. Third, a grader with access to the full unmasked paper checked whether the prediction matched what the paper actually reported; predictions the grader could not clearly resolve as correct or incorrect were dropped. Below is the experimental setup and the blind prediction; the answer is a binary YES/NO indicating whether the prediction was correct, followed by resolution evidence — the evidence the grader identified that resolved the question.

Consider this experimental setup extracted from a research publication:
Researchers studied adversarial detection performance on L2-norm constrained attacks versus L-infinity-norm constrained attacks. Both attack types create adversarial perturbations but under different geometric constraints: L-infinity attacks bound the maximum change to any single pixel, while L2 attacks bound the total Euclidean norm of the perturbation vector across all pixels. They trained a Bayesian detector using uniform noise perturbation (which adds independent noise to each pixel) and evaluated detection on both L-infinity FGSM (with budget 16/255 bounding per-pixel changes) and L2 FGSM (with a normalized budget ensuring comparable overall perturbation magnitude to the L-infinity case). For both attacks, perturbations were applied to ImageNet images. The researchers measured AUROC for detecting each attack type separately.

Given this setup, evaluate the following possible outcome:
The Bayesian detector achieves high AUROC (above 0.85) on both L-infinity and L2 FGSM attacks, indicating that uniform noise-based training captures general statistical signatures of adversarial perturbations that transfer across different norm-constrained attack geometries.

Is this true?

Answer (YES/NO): YES